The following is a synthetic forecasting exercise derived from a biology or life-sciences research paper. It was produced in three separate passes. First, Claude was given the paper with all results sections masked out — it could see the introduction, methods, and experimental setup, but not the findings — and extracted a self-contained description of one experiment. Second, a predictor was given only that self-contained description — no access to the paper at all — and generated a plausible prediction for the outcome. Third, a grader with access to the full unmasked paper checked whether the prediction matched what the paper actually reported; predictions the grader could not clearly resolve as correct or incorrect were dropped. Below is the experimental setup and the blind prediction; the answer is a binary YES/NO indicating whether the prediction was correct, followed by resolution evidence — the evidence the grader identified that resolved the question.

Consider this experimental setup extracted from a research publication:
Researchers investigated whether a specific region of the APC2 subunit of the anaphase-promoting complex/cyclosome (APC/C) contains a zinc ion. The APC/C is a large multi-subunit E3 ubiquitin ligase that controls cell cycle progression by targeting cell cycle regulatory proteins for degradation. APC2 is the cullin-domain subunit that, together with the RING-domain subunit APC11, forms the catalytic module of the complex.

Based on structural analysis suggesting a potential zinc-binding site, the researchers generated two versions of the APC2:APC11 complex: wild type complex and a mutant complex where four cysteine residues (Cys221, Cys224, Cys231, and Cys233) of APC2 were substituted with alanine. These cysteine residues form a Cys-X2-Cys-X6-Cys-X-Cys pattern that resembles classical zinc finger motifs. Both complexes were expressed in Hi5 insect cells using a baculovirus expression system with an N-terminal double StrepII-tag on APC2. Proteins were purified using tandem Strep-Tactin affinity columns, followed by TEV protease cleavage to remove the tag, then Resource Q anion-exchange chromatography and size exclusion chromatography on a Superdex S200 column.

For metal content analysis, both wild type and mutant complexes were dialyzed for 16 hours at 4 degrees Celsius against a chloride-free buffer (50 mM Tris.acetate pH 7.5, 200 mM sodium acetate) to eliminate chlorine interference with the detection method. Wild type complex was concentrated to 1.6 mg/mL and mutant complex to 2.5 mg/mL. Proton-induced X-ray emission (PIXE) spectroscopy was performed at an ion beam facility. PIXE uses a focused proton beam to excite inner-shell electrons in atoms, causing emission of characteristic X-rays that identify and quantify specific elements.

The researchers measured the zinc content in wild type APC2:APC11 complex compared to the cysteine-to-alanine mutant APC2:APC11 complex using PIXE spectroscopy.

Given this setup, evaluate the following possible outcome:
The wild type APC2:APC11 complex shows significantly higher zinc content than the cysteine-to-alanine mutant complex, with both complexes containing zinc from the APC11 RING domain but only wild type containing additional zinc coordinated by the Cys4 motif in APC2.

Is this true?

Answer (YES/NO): YES